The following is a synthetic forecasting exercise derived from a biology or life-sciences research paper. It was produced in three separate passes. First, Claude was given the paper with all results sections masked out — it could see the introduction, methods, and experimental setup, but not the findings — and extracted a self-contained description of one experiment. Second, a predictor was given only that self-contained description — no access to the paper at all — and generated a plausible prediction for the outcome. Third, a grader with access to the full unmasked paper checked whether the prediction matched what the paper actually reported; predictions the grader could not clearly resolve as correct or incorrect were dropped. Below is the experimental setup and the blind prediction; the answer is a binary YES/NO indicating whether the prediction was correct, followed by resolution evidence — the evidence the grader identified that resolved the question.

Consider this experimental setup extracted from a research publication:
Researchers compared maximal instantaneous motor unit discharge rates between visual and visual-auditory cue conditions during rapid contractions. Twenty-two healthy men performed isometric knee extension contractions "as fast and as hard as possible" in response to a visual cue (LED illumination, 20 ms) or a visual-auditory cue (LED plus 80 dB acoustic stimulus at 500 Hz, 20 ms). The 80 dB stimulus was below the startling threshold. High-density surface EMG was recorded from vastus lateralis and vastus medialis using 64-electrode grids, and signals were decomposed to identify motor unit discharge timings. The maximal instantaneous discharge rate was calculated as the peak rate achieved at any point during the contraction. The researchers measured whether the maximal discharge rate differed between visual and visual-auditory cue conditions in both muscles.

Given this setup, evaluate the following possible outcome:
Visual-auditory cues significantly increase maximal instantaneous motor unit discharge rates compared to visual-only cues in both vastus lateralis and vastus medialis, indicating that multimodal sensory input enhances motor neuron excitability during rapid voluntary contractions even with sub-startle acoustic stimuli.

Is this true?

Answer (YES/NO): NO